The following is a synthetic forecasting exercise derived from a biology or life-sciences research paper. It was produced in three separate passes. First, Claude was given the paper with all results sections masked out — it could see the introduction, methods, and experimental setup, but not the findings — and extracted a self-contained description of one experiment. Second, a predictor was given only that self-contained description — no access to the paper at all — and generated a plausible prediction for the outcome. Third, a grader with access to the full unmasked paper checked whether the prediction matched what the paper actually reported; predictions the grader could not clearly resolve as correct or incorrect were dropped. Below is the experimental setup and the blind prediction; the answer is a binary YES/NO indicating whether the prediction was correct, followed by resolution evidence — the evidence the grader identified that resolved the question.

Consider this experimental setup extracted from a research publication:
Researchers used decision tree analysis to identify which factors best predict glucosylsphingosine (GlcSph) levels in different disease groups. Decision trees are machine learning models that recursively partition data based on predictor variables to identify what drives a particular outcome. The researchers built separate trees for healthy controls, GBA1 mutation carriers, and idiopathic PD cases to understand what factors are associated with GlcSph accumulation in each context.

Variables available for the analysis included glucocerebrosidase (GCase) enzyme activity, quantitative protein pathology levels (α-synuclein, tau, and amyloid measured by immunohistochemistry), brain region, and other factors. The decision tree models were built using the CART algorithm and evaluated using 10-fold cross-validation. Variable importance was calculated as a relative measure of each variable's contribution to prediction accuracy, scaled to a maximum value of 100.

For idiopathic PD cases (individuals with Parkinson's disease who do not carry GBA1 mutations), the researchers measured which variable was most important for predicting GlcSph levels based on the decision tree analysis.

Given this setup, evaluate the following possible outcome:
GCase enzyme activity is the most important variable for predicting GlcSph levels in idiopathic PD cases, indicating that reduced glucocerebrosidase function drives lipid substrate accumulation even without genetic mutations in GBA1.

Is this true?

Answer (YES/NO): NO